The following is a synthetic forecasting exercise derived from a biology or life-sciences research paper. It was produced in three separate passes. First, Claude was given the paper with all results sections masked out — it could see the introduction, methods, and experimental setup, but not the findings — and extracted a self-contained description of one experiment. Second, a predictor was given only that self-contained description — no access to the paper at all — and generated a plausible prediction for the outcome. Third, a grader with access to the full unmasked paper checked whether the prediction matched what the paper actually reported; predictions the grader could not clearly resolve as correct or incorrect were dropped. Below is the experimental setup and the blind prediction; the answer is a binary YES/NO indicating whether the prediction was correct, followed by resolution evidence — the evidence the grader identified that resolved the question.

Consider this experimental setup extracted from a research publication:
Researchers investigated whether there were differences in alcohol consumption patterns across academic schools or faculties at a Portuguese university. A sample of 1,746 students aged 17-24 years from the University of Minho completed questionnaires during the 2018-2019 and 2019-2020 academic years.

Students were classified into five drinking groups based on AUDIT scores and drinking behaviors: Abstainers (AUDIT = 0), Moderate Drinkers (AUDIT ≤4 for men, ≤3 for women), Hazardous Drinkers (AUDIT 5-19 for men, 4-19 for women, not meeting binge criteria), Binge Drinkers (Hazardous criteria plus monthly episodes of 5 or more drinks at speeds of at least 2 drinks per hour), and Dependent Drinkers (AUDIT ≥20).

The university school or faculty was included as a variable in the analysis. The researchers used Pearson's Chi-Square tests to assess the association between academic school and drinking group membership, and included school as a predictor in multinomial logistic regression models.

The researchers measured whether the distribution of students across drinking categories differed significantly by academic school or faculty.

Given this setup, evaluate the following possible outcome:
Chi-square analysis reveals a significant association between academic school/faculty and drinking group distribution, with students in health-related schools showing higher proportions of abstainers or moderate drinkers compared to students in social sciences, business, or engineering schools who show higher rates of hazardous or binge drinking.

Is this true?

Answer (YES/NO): NO